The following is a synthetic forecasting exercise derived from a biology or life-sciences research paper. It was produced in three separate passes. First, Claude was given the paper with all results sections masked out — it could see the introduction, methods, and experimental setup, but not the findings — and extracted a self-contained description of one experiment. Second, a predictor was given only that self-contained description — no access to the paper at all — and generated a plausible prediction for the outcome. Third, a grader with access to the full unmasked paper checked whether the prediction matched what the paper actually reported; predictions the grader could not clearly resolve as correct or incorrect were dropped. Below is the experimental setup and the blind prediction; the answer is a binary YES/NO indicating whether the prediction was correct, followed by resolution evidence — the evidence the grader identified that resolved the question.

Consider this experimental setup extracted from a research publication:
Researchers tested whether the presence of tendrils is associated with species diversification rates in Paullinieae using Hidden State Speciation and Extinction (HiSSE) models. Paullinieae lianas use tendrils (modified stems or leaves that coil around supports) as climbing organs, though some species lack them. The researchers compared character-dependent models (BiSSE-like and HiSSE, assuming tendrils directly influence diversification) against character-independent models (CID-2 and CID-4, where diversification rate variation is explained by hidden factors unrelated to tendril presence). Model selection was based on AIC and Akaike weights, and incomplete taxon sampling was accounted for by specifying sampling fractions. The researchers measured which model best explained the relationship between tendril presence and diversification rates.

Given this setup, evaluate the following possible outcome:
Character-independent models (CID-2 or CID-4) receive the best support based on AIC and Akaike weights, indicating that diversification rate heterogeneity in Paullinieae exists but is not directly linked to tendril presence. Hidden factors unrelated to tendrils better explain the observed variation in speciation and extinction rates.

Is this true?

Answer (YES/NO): NO